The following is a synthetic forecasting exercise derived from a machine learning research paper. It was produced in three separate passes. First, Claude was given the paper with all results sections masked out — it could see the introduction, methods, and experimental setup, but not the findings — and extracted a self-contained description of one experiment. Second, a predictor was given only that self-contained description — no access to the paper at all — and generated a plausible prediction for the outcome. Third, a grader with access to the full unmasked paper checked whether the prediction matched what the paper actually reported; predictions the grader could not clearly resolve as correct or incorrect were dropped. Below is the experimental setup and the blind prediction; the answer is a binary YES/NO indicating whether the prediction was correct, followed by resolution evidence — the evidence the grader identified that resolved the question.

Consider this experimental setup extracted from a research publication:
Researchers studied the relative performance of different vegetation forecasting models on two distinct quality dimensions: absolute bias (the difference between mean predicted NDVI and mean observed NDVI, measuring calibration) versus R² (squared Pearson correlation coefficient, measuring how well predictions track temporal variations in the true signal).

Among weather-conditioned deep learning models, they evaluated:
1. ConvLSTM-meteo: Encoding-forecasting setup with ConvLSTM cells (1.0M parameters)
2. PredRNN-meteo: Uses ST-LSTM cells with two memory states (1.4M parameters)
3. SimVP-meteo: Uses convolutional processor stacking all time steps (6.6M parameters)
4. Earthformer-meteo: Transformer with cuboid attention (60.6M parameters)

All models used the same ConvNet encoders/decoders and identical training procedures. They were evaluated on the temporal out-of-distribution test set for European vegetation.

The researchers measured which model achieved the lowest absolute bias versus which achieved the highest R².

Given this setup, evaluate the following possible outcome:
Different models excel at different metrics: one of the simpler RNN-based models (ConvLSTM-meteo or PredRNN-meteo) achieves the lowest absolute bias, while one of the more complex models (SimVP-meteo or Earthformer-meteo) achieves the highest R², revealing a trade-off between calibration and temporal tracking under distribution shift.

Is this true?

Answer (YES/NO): NO